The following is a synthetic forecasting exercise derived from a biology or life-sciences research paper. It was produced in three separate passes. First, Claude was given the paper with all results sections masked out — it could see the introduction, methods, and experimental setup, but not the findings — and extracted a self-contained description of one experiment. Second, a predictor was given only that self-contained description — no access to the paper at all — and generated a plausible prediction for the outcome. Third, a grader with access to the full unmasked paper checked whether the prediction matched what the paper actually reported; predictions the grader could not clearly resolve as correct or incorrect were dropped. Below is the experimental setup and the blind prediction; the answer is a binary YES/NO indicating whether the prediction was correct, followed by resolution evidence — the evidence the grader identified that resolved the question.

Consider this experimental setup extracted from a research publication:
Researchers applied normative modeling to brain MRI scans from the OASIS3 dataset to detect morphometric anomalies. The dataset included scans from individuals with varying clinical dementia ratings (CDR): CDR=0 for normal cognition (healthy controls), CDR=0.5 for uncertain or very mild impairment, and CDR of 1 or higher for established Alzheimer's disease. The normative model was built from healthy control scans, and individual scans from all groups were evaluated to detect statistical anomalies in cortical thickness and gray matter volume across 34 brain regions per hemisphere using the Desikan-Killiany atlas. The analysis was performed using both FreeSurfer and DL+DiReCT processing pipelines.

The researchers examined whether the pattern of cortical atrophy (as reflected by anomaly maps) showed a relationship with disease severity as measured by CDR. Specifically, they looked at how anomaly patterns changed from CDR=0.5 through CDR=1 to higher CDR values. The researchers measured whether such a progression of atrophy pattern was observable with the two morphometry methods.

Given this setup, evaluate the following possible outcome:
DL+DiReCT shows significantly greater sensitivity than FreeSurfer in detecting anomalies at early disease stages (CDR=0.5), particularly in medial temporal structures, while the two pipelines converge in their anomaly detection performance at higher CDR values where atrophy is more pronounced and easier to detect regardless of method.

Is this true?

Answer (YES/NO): NO